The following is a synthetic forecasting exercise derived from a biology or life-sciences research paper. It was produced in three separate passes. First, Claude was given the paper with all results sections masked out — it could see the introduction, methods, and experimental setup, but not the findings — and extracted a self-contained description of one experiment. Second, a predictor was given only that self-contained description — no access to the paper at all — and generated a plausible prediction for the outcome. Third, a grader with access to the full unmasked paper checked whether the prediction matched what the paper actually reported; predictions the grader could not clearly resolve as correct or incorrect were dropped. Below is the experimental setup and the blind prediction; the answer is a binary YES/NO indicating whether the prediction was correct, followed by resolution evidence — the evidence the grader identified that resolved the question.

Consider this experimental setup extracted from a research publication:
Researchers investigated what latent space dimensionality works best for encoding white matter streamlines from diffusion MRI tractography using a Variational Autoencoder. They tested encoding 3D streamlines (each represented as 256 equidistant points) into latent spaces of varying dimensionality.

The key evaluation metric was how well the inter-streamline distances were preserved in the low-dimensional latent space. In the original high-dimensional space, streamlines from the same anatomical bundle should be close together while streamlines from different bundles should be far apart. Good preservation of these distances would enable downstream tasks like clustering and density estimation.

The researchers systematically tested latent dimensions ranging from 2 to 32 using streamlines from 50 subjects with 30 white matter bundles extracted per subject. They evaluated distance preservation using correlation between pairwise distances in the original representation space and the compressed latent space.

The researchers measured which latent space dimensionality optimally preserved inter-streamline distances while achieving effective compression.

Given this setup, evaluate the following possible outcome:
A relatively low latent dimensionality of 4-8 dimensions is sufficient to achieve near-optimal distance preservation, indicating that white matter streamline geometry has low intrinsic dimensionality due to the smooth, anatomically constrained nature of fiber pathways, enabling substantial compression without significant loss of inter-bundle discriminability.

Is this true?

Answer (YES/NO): YES